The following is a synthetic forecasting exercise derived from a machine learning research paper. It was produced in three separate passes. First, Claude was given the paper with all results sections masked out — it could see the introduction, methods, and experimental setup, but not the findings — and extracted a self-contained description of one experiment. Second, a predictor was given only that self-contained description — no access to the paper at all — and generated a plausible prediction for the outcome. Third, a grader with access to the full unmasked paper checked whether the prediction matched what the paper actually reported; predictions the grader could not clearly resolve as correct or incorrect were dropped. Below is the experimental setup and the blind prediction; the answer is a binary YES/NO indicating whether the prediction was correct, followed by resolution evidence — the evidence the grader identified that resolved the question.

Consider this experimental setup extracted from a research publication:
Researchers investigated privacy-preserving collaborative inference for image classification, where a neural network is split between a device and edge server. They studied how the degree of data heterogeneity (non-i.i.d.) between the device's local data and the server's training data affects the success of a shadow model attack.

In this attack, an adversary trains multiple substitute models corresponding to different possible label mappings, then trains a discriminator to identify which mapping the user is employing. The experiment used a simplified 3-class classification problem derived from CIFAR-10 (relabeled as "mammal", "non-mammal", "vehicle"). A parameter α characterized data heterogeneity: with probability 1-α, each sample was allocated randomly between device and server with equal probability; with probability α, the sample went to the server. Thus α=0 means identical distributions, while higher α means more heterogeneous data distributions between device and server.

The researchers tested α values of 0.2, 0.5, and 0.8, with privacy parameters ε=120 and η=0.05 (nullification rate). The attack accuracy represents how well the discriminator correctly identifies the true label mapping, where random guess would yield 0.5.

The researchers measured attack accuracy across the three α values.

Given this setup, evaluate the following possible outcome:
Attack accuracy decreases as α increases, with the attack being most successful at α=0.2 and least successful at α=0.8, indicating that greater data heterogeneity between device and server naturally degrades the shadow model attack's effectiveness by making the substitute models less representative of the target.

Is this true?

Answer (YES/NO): YES